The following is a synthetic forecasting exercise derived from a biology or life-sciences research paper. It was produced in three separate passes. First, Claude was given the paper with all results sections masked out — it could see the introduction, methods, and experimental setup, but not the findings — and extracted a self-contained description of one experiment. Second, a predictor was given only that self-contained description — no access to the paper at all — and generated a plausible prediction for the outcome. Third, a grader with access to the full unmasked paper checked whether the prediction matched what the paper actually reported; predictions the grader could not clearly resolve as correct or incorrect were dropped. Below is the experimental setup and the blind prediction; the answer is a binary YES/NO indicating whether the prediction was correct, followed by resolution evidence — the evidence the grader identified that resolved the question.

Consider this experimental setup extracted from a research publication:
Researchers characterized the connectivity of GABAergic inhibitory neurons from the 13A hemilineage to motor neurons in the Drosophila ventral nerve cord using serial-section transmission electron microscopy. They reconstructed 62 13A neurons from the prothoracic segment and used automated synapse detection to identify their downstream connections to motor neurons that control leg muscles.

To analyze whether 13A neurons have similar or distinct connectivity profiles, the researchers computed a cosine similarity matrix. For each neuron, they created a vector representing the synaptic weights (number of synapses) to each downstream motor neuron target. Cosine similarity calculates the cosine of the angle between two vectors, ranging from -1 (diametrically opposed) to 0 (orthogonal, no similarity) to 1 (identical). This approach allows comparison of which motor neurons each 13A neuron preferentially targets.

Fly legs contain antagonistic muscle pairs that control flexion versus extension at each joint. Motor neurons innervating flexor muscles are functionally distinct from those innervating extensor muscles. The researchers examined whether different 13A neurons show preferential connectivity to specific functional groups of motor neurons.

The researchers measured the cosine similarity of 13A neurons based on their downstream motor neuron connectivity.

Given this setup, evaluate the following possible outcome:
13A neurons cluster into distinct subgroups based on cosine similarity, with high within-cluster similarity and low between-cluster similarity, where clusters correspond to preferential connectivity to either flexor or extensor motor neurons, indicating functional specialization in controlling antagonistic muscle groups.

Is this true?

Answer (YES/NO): NO